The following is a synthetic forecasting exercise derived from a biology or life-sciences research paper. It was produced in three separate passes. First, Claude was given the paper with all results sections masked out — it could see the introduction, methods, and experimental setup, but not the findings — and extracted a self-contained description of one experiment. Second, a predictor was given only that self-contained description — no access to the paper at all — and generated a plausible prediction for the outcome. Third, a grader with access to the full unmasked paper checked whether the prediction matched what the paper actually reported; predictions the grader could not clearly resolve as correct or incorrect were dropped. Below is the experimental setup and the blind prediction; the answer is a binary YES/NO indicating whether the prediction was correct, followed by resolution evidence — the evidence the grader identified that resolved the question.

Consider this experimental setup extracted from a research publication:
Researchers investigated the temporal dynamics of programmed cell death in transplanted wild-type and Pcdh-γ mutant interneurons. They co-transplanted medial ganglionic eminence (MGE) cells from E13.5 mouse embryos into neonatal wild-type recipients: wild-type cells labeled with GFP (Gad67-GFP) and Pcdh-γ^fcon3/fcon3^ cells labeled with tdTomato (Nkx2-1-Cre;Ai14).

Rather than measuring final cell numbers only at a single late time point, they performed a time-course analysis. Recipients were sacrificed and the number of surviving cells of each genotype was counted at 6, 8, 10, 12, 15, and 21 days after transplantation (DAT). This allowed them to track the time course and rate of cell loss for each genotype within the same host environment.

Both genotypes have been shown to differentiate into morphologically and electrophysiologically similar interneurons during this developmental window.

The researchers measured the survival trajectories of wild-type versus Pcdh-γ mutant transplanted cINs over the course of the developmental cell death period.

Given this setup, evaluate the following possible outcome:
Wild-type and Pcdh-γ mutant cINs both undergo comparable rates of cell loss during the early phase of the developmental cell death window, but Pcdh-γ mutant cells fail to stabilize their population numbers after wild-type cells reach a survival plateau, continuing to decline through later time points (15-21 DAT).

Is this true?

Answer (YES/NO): NO